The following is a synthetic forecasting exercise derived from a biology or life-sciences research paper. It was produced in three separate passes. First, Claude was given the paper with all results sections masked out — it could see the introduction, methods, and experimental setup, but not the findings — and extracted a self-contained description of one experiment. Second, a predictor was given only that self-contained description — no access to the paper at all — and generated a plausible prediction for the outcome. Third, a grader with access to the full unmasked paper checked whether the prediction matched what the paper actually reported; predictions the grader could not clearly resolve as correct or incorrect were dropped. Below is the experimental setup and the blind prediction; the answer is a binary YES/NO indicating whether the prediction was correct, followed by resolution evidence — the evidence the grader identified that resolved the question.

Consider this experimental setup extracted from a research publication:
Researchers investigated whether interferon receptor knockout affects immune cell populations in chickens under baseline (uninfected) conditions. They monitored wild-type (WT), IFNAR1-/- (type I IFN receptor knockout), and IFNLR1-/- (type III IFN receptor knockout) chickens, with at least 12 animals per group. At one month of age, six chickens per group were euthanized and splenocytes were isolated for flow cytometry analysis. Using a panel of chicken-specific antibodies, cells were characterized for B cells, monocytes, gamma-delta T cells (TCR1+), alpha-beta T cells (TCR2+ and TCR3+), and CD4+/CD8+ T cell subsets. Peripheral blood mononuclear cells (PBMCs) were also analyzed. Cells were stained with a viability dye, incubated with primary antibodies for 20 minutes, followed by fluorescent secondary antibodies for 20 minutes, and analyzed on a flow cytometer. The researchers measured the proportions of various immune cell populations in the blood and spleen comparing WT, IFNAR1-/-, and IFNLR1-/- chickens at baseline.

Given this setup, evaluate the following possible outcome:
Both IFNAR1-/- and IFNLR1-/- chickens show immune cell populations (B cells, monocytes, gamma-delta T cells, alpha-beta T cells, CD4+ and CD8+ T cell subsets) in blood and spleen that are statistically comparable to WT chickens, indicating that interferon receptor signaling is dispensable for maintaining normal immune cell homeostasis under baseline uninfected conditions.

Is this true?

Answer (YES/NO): NO